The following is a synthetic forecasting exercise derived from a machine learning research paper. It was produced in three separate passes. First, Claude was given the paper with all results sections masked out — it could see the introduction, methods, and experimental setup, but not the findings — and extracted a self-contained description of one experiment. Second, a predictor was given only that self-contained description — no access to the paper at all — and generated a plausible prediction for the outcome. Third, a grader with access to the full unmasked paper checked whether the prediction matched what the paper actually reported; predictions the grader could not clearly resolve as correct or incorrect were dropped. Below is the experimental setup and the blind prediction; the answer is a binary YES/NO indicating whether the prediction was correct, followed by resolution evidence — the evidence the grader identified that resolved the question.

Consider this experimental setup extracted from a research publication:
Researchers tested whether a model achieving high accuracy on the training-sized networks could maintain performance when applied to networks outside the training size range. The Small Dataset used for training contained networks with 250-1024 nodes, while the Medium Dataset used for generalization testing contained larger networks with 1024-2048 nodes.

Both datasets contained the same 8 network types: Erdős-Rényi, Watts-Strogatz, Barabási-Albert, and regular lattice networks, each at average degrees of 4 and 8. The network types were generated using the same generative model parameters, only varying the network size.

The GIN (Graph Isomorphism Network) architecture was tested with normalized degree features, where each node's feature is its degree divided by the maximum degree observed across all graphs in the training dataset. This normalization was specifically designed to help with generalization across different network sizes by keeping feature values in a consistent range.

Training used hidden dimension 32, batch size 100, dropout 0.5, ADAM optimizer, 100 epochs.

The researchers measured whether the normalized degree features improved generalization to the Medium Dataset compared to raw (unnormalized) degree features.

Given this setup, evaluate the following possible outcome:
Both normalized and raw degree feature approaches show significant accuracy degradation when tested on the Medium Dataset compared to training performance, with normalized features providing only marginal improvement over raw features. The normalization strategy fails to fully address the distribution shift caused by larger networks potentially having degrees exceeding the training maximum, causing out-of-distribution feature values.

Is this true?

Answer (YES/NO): NO